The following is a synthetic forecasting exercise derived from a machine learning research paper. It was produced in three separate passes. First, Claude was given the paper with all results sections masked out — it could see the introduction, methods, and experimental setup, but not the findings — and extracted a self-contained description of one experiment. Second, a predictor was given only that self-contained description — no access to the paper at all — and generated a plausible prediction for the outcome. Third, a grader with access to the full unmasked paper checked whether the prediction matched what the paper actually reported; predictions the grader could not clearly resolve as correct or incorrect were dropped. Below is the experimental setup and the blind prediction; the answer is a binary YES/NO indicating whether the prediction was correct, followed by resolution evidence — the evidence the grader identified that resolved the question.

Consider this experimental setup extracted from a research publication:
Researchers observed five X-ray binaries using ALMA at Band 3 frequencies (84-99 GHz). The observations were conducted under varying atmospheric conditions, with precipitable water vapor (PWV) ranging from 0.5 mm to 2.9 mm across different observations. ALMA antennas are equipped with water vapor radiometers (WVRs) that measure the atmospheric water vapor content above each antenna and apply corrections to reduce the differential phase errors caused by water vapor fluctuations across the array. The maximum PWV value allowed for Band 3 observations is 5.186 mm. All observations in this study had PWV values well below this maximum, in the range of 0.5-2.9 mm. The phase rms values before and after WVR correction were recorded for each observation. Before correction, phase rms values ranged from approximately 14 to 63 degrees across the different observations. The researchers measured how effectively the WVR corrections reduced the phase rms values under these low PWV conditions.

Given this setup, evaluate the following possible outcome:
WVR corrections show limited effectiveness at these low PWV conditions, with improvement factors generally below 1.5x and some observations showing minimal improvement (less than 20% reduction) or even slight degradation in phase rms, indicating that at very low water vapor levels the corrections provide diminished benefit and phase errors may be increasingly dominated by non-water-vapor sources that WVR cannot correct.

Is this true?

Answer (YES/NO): NO